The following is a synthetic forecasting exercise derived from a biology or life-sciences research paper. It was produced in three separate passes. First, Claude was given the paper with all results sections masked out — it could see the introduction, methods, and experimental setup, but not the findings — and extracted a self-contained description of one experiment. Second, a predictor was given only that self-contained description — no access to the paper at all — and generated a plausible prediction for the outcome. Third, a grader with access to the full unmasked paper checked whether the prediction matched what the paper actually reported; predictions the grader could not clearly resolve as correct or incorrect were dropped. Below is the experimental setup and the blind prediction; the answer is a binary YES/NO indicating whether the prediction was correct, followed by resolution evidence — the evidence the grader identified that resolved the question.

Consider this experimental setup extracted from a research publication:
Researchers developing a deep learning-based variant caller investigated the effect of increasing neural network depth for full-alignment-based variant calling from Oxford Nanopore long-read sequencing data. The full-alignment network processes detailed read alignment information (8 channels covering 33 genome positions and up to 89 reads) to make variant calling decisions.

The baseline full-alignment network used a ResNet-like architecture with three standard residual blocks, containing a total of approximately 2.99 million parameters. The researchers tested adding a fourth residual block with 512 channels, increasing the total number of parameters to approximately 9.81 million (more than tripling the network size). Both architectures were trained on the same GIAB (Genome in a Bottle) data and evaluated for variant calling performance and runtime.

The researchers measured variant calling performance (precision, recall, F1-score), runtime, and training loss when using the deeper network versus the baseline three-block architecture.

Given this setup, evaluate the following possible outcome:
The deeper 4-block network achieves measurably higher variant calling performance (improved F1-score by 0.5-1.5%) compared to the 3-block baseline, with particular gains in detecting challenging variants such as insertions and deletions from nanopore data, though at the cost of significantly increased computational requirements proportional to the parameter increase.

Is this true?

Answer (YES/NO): NO